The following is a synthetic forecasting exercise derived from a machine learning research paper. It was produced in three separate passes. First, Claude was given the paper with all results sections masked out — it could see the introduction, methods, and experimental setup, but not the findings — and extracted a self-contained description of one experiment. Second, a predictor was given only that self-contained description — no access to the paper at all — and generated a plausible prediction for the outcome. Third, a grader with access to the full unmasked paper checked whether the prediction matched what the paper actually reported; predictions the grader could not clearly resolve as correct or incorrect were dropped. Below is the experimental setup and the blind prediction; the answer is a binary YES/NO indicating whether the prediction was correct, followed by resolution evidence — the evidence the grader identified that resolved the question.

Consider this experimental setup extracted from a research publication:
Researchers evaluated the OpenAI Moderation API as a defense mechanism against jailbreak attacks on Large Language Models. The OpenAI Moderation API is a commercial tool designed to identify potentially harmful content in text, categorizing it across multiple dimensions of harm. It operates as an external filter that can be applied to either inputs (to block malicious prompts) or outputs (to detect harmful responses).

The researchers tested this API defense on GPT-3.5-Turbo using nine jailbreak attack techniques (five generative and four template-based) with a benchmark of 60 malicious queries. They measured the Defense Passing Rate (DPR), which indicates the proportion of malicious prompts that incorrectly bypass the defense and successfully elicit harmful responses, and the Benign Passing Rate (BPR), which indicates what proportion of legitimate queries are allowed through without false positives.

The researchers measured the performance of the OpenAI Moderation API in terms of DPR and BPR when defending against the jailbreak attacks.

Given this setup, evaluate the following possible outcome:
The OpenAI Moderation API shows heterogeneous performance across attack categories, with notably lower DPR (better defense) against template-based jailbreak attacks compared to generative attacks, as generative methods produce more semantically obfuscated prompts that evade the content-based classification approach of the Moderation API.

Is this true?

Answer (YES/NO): NO